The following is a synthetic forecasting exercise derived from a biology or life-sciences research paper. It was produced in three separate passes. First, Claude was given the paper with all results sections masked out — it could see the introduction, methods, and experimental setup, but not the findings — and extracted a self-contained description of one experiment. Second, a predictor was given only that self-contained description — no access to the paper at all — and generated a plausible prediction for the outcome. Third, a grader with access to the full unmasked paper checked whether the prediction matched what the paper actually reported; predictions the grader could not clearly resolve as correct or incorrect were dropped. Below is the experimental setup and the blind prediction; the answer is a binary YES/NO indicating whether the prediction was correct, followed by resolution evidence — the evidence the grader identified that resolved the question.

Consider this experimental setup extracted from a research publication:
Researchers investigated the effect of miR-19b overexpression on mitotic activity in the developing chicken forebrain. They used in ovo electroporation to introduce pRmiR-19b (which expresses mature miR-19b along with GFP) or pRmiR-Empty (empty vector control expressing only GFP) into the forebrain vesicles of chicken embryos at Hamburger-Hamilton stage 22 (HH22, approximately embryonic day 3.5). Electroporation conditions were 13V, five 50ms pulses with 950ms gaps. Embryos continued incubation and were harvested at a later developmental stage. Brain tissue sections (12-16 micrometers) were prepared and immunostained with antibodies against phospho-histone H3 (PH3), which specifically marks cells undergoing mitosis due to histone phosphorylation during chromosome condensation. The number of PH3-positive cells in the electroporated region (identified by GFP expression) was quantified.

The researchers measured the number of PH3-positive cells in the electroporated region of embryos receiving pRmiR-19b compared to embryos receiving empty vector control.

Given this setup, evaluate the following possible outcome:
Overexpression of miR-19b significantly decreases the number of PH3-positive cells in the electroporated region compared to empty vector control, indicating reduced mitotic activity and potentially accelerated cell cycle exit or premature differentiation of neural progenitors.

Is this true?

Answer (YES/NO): NO